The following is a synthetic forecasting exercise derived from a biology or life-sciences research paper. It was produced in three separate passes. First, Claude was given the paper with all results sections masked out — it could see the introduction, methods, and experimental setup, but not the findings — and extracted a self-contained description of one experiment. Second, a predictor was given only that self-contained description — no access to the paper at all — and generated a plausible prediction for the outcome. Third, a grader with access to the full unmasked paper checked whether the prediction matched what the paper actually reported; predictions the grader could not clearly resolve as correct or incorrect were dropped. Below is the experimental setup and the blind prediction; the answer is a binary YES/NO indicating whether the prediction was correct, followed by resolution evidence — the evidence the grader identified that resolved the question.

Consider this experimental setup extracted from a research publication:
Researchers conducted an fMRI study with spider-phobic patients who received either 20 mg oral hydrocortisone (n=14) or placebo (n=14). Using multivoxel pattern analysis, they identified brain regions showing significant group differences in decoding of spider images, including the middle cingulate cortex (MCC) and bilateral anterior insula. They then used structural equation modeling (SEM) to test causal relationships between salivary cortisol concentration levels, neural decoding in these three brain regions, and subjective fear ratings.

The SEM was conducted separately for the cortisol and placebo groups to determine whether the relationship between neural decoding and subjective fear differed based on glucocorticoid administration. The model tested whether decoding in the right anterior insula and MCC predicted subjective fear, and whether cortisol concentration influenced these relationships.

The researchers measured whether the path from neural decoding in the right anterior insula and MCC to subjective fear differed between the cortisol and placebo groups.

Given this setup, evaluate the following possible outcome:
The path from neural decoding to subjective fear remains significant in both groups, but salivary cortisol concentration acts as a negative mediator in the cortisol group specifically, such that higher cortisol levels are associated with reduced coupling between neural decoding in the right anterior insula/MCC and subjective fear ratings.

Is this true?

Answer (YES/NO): NO